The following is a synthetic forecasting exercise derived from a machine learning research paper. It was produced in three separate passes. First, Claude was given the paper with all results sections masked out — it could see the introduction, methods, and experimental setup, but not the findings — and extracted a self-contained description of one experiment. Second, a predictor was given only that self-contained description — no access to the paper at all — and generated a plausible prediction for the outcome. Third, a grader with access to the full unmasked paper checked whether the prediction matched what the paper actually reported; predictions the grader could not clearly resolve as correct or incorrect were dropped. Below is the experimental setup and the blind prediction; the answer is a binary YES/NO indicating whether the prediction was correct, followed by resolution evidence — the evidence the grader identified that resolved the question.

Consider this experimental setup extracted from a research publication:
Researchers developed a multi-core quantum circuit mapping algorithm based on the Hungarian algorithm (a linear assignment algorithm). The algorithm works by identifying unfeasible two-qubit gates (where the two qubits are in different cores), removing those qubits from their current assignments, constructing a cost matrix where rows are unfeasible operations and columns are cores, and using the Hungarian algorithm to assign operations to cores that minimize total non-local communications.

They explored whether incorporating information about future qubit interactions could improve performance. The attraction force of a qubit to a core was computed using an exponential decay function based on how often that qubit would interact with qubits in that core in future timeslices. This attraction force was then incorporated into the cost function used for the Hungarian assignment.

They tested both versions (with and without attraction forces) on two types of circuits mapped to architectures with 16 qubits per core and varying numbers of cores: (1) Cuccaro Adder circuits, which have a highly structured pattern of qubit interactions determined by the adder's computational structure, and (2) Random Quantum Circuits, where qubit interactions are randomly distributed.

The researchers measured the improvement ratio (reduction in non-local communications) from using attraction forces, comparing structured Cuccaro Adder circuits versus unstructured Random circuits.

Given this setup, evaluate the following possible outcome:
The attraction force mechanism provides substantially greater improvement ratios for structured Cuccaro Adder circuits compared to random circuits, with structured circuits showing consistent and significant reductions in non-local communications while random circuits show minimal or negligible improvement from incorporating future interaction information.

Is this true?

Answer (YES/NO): YES